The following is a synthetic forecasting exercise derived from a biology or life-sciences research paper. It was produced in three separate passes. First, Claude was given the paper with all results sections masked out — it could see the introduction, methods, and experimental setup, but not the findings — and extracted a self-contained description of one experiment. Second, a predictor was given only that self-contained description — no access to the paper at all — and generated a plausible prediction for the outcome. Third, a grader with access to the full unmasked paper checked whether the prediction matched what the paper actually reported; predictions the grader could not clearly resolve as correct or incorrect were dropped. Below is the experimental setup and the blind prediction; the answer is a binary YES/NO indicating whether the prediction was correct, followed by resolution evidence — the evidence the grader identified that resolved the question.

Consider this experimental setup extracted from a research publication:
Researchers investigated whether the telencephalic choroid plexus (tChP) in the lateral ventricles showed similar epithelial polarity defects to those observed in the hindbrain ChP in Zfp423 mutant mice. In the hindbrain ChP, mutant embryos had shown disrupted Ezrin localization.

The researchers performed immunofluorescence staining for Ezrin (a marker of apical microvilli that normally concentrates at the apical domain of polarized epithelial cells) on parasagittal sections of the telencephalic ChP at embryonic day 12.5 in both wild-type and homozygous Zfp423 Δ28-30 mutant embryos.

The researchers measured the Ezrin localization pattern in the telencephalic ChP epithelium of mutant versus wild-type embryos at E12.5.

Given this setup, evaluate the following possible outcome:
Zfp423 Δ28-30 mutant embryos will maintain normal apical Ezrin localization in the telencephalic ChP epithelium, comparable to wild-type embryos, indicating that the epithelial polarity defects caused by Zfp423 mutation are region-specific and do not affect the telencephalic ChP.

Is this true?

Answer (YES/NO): YES